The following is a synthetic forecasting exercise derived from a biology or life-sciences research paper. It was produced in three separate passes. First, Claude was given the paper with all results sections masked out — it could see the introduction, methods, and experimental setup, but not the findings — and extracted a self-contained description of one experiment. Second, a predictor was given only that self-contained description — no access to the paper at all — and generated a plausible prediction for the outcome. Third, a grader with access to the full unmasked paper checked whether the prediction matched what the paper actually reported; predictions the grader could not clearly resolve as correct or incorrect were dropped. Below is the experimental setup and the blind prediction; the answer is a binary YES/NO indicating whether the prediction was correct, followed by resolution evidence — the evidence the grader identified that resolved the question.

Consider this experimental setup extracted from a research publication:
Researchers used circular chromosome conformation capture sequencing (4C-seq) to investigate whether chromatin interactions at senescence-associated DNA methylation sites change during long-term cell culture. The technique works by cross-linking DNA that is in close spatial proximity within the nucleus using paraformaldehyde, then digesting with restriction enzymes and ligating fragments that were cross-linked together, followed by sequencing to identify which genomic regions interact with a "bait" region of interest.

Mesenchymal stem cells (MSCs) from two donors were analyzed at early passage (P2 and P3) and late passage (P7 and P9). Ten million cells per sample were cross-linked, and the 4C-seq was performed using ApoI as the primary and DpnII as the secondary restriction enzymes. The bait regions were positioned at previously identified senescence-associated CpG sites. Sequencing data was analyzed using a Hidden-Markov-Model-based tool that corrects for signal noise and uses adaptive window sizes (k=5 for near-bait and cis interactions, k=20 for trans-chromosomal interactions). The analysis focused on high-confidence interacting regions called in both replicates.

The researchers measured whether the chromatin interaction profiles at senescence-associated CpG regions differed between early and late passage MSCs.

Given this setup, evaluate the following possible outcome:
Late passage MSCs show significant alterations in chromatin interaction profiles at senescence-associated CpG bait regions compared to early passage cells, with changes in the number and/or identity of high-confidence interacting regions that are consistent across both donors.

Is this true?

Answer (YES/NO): YES